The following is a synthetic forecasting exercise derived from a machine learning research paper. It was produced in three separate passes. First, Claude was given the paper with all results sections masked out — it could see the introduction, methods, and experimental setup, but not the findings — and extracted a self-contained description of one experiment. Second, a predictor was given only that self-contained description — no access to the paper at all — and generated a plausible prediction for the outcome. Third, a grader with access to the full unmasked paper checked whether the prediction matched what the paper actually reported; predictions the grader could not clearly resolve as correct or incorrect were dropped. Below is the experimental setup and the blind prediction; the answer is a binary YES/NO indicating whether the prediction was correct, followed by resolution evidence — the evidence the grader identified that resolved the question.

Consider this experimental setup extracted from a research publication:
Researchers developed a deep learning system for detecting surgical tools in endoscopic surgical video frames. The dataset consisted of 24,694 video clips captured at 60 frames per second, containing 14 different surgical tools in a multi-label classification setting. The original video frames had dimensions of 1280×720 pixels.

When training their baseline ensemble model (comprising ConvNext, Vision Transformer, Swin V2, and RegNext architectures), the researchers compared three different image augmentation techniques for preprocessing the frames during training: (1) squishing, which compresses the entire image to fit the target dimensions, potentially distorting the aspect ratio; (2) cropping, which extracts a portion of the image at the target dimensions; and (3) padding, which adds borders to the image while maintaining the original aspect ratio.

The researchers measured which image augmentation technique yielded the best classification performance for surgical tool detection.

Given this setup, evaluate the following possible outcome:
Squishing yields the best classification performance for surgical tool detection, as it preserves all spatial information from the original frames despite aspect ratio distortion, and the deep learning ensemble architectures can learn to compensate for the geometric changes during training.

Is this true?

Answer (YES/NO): YES